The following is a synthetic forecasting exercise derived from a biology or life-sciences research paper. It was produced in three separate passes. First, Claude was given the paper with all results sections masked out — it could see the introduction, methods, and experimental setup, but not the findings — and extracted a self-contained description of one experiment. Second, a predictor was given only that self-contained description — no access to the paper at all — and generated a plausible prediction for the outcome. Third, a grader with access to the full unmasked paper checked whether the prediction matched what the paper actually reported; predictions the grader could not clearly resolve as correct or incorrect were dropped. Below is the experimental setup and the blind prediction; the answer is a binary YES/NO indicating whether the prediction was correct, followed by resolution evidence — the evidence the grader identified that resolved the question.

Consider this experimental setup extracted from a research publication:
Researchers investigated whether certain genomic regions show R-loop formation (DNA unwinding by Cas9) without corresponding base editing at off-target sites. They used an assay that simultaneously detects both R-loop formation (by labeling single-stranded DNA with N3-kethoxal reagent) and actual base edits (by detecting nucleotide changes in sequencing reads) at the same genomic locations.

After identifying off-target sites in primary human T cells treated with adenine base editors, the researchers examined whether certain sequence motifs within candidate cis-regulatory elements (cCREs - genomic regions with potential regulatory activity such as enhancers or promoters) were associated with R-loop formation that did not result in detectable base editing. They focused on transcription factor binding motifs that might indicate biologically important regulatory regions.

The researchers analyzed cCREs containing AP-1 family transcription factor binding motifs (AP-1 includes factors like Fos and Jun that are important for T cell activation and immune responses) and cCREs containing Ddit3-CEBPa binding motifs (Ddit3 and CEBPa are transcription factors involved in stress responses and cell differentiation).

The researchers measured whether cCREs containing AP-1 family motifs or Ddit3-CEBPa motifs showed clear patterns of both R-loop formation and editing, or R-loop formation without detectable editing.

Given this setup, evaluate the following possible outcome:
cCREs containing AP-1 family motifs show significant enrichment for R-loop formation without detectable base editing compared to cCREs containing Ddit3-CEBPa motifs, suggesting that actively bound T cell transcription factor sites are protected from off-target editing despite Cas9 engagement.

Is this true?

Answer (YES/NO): NO